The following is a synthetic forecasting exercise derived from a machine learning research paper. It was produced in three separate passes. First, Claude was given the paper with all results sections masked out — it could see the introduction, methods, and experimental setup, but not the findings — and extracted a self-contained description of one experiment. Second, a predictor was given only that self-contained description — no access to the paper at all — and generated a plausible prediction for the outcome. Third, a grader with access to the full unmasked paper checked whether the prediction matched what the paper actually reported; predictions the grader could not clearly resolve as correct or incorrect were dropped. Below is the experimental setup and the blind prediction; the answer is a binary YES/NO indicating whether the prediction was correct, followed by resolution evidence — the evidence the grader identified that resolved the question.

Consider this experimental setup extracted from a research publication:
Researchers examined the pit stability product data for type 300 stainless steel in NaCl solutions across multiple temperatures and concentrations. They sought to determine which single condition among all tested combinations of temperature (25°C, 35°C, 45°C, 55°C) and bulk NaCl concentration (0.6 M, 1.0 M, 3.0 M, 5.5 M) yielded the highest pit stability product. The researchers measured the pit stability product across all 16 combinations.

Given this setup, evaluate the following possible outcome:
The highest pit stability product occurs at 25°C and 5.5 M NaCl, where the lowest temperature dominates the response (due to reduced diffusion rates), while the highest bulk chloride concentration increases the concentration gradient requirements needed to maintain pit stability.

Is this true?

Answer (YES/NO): NO